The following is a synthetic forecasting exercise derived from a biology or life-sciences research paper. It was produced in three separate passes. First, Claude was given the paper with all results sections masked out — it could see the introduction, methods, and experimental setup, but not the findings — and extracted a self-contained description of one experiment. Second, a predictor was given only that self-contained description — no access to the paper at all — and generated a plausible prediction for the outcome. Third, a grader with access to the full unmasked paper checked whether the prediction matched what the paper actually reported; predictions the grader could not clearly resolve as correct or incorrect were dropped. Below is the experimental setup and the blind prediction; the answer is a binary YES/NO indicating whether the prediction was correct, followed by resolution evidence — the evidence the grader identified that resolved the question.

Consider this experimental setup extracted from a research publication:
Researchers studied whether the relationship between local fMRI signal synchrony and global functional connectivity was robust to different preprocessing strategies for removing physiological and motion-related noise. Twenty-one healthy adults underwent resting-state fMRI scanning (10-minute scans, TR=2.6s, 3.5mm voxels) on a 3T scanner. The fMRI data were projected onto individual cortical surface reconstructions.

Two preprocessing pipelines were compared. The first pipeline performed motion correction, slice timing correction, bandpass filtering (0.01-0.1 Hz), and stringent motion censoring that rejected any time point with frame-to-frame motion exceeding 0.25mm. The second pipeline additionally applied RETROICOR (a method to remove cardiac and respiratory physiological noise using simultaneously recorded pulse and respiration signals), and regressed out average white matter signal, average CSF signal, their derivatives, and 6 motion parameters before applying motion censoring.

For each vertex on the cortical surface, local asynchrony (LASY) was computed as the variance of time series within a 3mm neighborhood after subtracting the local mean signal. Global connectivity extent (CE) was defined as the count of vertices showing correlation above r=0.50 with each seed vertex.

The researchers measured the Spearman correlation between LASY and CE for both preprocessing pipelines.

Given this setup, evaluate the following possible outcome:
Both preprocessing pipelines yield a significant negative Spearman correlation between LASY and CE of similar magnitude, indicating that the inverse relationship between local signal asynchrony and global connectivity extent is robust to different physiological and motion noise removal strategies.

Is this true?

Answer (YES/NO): NO